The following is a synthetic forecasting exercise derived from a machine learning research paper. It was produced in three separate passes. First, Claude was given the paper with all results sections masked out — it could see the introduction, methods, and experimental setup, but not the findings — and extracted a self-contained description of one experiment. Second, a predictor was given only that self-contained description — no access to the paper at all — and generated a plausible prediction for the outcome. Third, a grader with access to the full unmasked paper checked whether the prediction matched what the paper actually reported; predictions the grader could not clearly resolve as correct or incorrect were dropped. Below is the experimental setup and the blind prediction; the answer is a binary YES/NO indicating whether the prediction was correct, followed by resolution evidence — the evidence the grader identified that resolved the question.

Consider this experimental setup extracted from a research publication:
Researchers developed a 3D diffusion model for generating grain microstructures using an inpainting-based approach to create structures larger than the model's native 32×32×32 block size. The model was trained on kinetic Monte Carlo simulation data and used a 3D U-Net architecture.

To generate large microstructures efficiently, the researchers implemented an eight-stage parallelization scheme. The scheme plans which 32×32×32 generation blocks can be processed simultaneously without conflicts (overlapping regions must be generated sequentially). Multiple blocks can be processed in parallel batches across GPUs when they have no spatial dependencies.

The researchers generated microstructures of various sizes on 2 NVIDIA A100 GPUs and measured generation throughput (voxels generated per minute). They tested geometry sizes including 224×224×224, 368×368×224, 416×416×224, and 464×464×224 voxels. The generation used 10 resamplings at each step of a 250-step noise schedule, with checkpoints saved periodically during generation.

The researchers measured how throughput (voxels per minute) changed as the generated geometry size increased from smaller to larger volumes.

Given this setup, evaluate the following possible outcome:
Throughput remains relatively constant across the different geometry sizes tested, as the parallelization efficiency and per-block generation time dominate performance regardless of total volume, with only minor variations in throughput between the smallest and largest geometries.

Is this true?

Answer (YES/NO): YES